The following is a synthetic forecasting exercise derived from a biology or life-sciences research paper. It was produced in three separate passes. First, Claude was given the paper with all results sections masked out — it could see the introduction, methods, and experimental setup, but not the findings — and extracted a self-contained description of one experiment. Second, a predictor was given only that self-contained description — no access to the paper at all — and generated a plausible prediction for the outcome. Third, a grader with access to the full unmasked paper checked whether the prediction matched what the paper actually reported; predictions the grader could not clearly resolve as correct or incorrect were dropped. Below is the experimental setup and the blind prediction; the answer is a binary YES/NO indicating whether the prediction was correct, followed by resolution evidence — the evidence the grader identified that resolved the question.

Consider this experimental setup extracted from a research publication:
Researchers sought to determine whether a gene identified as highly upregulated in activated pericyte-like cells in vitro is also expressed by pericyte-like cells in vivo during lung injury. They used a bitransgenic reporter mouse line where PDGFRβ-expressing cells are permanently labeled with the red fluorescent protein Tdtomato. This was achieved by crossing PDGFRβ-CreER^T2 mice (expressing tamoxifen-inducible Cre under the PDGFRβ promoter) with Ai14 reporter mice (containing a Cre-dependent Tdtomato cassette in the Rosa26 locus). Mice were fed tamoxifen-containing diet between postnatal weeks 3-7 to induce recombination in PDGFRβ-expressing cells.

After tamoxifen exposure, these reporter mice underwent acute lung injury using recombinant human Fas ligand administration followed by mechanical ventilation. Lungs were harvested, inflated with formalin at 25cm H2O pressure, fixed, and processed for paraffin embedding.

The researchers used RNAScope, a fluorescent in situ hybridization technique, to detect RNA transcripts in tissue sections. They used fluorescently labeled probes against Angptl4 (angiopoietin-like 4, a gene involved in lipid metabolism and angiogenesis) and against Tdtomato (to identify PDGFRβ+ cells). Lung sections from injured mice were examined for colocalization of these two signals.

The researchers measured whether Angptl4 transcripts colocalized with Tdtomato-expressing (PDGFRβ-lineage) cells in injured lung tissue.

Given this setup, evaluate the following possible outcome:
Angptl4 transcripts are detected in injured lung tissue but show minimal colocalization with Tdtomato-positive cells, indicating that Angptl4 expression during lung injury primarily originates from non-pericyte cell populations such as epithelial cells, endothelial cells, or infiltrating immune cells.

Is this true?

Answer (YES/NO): NO